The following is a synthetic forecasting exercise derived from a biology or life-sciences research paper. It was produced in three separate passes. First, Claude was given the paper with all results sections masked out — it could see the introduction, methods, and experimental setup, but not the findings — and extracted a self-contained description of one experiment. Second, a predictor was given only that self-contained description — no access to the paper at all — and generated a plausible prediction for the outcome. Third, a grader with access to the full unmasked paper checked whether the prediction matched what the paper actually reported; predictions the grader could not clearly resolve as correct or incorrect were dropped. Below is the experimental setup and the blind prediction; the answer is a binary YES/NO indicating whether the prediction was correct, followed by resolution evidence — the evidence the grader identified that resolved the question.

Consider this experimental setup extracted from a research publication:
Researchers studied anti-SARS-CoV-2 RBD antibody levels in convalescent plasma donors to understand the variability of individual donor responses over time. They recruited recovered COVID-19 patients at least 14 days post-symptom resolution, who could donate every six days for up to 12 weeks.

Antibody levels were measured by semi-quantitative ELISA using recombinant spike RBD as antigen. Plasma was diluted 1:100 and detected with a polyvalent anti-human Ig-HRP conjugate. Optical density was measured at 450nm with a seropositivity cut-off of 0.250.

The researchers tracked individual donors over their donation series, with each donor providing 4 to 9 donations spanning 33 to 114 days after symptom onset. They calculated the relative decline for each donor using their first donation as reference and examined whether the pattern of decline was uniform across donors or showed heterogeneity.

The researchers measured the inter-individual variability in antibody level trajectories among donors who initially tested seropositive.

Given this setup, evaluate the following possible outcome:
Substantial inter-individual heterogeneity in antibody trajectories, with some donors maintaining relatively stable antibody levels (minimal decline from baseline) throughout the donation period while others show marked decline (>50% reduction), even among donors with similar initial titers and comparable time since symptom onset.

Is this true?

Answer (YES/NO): NO